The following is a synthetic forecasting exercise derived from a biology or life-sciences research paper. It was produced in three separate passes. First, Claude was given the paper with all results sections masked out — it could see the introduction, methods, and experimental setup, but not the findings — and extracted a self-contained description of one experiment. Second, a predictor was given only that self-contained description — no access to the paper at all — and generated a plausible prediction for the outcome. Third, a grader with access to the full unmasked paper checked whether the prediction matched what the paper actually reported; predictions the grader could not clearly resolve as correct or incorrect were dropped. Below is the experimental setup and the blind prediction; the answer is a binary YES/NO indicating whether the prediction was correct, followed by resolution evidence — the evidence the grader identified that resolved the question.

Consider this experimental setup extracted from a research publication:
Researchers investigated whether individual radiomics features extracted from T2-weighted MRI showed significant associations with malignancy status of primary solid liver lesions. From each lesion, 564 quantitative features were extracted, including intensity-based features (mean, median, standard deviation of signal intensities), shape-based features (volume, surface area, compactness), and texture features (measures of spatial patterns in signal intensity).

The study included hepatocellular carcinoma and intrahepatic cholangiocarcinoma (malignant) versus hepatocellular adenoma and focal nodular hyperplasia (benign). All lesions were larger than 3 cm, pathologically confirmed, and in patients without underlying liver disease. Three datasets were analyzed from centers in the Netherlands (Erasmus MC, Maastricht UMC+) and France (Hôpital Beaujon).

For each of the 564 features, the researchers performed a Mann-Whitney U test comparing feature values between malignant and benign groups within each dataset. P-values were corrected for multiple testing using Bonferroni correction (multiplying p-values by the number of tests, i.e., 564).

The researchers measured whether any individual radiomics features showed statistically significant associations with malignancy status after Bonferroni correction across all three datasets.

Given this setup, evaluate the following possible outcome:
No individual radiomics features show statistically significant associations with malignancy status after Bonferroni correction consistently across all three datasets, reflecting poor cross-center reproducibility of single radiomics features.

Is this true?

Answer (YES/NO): NO